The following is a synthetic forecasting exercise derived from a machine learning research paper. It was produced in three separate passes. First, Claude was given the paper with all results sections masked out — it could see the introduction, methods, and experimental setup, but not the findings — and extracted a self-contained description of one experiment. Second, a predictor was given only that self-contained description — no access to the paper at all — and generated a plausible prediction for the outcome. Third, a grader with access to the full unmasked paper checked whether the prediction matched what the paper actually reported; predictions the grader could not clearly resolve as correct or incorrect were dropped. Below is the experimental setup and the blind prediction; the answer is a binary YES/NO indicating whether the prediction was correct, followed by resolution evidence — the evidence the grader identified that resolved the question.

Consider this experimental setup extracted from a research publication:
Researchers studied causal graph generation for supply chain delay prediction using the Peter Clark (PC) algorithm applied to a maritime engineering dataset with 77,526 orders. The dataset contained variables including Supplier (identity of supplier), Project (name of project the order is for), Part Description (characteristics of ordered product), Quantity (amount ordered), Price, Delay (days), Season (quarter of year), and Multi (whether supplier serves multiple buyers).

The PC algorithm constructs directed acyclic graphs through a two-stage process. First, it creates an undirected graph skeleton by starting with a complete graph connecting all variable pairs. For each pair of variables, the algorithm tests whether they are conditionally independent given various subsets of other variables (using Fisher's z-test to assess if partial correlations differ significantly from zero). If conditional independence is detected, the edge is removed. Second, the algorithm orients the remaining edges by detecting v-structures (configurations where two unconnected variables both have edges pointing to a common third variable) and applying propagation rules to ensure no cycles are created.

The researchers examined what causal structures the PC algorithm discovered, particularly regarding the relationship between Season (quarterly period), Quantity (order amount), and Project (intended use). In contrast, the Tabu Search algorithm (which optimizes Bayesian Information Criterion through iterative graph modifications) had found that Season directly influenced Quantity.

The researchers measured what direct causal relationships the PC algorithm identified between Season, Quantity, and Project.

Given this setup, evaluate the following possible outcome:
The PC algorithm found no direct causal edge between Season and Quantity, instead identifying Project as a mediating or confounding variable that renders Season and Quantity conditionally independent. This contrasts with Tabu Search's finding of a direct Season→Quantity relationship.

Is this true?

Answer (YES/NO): NO